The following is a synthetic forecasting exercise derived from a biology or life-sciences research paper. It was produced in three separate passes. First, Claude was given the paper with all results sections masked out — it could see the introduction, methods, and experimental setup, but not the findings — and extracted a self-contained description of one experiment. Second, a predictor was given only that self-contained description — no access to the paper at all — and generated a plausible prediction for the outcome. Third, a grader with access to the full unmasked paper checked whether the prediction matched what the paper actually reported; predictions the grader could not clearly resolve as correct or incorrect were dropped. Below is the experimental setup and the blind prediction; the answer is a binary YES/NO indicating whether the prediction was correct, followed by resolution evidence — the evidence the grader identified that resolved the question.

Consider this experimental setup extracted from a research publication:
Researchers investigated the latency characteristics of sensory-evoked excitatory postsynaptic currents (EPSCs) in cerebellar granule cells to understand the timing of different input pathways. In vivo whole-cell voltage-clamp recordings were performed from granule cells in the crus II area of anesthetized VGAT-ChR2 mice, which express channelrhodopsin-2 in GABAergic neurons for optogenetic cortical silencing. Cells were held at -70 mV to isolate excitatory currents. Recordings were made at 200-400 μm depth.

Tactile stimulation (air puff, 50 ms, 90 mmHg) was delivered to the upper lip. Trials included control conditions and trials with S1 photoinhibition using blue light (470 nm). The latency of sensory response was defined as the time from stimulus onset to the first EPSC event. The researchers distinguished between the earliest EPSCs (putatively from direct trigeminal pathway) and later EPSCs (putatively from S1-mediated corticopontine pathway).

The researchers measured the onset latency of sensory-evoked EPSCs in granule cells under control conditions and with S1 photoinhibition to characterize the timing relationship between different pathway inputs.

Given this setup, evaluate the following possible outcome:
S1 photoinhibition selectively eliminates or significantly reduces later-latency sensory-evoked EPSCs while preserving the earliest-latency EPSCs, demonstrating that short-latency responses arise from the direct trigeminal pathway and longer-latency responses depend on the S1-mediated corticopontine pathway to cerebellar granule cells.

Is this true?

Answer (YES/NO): YES